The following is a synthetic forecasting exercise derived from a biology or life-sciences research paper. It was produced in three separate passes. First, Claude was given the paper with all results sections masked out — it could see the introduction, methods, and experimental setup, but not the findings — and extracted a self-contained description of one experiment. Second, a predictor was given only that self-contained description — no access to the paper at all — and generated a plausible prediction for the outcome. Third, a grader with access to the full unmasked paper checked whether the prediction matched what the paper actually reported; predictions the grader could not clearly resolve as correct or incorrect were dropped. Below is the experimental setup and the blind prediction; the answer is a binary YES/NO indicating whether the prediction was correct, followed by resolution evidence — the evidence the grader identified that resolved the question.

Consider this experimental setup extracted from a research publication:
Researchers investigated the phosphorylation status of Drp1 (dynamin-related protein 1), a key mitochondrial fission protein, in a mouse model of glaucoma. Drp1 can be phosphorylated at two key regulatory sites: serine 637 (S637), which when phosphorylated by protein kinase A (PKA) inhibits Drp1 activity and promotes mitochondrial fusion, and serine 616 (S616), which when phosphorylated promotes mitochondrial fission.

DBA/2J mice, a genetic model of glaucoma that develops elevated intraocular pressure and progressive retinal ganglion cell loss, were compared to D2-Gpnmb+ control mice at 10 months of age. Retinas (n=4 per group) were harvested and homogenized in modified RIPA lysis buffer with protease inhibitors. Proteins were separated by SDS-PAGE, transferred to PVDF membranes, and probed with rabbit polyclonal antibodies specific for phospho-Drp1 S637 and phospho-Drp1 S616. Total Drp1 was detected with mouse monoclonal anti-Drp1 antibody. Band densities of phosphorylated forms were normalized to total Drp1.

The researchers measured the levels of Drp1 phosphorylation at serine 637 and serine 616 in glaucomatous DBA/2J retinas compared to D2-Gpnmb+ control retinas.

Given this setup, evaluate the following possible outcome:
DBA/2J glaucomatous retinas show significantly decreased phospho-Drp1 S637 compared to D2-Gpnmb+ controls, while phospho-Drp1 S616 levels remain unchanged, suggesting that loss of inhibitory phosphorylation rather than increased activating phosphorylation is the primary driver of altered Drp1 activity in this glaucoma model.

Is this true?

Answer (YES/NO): YES